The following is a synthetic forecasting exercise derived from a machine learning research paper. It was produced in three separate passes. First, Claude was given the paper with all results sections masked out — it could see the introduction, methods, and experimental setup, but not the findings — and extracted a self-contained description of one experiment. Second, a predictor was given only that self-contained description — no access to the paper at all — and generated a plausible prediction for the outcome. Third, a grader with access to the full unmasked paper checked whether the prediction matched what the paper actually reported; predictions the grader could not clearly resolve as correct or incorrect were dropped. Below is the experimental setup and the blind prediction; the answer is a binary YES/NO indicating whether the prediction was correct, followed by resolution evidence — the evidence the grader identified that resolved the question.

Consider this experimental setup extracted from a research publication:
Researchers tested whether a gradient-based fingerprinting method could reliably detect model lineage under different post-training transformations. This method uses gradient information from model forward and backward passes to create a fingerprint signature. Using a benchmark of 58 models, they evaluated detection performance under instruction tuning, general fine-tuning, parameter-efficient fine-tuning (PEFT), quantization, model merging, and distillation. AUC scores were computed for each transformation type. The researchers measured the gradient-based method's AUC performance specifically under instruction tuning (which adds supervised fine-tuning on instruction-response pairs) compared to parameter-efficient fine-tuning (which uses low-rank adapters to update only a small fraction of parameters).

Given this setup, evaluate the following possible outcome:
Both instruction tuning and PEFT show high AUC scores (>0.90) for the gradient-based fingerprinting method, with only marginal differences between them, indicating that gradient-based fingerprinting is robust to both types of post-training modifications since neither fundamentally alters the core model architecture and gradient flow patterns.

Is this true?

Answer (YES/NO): NO